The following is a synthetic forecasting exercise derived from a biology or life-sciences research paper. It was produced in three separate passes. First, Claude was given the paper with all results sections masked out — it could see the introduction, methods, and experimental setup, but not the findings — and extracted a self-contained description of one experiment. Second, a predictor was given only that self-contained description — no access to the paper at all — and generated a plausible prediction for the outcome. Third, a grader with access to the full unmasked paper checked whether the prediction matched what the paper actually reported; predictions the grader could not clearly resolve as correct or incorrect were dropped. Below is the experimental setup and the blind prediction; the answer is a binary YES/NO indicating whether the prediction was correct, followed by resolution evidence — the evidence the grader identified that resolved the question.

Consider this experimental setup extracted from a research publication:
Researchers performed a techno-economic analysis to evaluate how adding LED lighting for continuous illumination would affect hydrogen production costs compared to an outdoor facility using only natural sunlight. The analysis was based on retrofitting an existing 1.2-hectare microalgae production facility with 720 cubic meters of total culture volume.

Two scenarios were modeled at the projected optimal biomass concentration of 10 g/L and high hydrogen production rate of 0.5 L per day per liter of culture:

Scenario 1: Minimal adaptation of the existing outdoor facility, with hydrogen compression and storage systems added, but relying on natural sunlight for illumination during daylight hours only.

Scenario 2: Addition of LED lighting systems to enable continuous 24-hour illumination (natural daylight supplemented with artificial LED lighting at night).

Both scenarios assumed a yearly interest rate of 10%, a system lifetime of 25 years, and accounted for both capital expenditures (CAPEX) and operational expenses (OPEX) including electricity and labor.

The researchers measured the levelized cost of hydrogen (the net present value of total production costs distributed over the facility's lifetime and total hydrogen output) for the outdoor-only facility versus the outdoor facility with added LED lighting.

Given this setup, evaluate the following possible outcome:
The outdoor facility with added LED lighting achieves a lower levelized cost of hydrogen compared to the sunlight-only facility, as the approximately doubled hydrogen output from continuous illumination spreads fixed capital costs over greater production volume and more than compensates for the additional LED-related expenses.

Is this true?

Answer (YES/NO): NO